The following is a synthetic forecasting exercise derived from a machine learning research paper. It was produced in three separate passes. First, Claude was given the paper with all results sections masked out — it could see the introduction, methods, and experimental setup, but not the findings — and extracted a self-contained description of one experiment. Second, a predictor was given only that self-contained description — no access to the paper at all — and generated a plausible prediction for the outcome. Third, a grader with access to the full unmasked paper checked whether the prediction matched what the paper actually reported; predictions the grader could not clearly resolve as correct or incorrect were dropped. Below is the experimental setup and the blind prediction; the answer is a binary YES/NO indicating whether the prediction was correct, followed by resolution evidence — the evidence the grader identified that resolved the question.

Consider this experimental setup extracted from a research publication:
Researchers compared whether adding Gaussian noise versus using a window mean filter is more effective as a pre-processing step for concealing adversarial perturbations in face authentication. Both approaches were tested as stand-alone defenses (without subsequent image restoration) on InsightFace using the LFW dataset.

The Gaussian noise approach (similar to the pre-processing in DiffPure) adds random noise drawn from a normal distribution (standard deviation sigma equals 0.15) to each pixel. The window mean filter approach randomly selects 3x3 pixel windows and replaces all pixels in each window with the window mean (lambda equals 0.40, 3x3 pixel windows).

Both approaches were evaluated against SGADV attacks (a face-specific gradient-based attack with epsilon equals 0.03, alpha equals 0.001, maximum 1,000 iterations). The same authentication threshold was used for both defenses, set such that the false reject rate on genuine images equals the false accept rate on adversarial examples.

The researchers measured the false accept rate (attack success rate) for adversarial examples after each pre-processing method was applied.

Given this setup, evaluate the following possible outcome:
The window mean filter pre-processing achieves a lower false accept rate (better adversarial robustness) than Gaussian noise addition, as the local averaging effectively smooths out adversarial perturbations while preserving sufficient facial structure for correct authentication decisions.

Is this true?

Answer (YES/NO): YES